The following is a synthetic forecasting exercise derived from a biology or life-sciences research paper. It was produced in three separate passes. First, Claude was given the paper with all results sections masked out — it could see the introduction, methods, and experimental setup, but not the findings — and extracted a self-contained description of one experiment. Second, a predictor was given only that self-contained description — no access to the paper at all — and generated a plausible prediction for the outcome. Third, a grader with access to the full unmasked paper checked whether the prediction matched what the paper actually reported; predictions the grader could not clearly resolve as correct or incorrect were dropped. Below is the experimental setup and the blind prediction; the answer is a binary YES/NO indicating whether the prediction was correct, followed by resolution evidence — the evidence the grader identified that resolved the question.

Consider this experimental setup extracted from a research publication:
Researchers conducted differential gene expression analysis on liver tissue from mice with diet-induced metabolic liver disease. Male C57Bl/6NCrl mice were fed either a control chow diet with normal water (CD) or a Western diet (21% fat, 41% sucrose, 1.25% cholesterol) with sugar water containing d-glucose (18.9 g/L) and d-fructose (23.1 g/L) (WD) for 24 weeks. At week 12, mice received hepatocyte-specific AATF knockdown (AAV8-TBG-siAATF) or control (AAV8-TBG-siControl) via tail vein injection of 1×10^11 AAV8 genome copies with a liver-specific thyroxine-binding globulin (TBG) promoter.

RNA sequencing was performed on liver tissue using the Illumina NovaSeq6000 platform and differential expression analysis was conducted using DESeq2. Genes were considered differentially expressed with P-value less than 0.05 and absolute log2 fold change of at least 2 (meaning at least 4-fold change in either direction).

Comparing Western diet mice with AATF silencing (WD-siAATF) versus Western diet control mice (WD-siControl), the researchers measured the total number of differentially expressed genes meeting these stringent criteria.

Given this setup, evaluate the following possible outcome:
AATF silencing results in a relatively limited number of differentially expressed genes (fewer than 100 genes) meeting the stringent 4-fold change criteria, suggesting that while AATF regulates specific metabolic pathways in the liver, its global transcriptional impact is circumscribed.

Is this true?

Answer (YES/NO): NO